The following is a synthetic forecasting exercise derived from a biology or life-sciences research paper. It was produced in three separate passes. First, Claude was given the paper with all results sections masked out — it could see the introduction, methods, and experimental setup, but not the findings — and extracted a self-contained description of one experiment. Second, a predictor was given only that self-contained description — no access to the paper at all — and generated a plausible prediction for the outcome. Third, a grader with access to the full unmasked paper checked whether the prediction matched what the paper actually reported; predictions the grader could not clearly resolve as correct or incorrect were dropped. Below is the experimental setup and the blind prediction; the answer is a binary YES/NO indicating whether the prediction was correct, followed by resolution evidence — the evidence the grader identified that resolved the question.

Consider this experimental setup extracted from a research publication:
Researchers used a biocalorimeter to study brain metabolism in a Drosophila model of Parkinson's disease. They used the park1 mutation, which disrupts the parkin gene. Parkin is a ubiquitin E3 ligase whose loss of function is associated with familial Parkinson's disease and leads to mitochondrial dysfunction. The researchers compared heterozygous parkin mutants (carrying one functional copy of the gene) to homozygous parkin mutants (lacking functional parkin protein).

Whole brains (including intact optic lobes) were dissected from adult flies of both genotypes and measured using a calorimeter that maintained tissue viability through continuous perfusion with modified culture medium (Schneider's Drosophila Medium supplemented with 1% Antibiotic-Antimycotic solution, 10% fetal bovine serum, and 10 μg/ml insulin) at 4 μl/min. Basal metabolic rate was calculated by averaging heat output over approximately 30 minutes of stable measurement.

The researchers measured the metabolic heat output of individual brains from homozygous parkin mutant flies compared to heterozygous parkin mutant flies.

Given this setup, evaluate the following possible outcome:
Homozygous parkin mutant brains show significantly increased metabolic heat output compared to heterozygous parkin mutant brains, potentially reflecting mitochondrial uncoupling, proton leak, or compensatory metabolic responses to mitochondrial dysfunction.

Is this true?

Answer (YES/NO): NO